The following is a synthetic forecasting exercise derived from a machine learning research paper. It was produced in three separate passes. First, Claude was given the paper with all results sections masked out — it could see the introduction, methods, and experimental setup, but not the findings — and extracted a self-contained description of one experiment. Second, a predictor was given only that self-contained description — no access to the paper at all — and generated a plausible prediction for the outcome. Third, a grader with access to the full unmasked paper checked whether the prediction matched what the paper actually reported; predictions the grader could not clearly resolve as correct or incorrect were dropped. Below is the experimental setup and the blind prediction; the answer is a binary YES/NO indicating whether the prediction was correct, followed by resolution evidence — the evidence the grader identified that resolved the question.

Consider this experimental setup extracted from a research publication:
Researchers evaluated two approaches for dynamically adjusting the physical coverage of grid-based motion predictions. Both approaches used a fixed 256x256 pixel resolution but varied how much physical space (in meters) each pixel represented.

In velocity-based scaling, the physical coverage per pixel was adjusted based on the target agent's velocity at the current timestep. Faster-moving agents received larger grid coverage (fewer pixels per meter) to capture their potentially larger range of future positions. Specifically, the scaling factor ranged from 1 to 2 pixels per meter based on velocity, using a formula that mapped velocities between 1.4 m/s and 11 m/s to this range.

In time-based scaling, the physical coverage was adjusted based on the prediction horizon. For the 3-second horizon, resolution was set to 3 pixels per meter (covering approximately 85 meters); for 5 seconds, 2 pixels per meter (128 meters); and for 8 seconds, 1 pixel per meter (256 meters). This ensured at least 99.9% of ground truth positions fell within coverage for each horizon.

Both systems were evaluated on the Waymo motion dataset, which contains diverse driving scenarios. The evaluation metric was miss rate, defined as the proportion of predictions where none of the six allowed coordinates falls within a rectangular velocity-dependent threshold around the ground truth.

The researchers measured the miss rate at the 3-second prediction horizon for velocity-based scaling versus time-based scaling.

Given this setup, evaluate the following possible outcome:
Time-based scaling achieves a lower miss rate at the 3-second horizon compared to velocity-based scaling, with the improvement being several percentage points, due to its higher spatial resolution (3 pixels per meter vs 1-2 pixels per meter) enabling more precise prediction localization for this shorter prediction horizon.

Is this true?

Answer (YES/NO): NO